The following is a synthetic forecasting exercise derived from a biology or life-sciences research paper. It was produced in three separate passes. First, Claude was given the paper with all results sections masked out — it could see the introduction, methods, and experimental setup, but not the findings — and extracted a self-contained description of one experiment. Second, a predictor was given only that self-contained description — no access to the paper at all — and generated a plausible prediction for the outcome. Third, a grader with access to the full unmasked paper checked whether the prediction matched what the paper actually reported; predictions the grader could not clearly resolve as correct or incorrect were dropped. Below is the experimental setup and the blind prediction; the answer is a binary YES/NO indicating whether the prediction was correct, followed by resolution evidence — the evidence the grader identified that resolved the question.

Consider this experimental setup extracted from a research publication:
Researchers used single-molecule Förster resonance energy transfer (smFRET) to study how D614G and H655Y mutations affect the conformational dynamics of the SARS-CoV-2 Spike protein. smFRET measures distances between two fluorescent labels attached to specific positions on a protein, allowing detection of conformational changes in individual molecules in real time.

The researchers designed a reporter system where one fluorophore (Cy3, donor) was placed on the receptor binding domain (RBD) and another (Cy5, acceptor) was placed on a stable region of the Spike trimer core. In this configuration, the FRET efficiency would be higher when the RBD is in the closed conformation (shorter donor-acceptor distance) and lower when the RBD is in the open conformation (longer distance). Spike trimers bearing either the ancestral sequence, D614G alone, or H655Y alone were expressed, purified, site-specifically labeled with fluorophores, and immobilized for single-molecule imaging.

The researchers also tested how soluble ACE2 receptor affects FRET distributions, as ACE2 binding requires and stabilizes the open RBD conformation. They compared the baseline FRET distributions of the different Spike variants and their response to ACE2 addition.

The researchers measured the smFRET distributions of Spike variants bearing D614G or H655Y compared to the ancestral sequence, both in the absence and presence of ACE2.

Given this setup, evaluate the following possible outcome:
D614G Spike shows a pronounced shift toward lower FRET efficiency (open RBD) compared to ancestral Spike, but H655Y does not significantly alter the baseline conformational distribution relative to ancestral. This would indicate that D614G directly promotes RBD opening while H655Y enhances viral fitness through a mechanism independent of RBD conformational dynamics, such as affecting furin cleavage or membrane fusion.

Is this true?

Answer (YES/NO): NO